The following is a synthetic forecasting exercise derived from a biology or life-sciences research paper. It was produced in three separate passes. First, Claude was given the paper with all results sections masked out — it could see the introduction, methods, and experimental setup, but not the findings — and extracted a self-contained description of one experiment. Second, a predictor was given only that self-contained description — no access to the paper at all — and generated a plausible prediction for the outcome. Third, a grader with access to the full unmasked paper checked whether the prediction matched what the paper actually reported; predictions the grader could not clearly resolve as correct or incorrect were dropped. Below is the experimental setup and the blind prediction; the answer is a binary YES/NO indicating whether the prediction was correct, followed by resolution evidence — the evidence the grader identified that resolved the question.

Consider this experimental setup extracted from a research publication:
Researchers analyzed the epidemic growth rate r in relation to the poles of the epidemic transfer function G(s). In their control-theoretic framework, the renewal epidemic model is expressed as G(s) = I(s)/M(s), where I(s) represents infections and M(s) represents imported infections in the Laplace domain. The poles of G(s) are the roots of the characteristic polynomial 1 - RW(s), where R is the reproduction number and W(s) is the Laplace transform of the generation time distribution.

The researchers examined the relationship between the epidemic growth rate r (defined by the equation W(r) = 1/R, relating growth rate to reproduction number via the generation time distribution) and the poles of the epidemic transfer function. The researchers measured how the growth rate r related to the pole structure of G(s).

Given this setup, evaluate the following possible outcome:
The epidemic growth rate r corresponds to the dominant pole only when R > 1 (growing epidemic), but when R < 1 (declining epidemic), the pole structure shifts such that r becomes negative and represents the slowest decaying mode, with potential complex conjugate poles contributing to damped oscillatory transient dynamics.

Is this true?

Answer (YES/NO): NO